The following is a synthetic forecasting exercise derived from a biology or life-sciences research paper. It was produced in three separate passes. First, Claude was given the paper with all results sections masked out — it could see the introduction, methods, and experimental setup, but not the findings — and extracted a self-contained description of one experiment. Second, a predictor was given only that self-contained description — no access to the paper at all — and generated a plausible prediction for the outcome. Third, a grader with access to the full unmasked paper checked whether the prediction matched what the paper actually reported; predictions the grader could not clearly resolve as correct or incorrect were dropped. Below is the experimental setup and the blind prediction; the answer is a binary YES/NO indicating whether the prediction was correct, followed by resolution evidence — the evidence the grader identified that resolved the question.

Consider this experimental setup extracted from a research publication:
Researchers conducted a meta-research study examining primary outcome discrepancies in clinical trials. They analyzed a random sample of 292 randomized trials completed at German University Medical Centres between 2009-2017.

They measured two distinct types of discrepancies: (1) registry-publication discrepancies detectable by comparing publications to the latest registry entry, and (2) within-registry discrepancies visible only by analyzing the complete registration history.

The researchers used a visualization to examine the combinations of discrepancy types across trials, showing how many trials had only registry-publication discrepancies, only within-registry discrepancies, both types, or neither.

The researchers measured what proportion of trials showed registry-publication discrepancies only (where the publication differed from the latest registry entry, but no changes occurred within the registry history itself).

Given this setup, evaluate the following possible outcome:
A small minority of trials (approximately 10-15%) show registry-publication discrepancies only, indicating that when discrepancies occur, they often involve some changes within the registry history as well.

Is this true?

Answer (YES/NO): NO